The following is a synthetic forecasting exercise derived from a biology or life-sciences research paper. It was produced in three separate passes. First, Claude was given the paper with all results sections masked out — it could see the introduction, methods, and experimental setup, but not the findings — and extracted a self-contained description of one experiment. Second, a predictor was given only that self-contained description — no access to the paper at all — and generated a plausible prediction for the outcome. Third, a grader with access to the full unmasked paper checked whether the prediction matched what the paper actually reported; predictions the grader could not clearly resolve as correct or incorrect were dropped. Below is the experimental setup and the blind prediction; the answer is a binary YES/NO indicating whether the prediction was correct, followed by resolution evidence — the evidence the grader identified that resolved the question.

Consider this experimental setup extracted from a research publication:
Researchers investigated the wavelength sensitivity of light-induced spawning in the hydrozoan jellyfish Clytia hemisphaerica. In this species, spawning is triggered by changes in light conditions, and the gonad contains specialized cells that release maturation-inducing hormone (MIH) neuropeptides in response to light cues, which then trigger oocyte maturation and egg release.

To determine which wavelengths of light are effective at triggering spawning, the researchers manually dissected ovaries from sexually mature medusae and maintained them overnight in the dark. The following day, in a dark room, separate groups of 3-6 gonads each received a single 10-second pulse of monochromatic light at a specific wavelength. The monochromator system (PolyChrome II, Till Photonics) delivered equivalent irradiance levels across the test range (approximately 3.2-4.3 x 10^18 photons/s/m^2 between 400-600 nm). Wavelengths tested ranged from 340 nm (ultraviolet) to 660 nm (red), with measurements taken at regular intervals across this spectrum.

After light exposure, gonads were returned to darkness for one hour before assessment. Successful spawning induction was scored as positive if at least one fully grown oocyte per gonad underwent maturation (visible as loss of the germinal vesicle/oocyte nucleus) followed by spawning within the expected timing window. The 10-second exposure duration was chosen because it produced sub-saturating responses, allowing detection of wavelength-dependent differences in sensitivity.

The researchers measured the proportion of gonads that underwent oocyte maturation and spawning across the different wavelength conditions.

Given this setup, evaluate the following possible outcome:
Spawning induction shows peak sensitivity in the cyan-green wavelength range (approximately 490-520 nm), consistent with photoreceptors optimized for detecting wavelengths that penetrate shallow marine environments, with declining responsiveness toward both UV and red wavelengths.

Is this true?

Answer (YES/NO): NO